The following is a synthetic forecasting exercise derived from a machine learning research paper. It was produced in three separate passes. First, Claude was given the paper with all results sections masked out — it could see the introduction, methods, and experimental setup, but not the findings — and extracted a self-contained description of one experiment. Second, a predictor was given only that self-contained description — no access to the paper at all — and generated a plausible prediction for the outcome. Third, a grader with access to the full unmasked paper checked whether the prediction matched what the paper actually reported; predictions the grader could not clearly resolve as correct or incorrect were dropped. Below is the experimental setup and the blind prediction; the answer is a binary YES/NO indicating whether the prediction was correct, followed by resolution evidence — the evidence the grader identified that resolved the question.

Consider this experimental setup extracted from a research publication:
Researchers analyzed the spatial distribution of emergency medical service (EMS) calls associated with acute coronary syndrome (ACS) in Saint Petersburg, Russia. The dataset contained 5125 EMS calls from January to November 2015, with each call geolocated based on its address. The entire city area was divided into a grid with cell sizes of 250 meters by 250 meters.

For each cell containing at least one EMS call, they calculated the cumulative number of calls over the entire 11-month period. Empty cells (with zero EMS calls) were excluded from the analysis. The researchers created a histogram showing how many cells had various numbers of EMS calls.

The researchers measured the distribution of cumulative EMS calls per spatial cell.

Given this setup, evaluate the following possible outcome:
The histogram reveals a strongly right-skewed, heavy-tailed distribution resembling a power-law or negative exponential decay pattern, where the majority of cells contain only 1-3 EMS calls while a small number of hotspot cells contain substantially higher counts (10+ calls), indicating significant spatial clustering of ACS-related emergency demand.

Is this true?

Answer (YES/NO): NO